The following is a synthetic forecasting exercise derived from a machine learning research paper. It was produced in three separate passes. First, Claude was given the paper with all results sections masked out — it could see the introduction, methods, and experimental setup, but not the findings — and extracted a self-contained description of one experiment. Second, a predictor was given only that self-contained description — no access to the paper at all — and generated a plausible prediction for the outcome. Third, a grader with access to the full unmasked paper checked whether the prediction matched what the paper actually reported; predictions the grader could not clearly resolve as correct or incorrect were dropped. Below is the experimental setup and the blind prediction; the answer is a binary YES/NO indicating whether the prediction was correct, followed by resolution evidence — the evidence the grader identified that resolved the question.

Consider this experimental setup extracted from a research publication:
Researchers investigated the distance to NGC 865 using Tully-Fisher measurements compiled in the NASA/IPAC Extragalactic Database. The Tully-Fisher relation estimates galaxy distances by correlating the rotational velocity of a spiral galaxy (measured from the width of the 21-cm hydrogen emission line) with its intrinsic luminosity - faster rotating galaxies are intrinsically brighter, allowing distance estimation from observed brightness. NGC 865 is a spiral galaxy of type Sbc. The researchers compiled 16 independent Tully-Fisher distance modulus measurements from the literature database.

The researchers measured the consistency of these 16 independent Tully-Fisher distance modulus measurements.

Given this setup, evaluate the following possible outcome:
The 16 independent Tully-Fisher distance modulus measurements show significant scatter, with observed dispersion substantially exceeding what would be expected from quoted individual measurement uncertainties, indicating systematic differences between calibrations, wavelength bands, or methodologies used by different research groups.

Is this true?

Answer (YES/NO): NO